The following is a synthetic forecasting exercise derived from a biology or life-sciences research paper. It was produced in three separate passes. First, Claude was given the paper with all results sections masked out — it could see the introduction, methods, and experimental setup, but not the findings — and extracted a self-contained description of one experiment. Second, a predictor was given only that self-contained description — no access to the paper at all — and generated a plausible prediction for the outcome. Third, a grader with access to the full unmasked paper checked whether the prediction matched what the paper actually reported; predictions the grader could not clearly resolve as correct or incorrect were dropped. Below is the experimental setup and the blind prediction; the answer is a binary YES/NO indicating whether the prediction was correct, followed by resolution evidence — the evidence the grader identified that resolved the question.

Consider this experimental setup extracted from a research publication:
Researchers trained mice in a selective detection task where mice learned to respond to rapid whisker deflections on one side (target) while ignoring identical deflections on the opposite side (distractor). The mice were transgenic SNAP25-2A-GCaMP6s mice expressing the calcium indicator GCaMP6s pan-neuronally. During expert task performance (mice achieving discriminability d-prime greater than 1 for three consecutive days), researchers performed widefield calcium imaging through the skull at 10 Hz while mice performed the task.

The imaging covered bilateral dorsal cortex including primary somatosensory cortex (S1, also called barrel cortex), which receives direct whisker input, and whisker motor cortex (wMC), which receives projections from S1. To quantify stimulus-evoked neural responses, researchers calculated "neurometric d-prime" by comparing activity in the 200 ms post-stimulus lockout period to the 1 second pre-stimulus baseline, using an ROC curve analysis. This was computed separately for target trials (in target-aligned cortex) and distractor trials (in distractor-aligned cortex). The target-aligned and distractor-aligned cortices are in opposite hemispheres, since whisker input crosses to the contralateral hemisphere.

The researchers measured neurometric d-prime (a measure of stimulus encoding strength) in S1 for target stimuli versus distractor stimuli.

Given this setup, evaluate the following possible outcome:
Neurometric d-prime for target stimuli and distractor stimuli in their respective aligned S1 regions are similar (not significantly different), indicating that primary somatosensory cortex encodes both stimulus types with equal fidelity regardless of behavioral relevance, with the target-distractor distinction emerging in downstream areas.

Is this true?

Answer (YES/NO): YES